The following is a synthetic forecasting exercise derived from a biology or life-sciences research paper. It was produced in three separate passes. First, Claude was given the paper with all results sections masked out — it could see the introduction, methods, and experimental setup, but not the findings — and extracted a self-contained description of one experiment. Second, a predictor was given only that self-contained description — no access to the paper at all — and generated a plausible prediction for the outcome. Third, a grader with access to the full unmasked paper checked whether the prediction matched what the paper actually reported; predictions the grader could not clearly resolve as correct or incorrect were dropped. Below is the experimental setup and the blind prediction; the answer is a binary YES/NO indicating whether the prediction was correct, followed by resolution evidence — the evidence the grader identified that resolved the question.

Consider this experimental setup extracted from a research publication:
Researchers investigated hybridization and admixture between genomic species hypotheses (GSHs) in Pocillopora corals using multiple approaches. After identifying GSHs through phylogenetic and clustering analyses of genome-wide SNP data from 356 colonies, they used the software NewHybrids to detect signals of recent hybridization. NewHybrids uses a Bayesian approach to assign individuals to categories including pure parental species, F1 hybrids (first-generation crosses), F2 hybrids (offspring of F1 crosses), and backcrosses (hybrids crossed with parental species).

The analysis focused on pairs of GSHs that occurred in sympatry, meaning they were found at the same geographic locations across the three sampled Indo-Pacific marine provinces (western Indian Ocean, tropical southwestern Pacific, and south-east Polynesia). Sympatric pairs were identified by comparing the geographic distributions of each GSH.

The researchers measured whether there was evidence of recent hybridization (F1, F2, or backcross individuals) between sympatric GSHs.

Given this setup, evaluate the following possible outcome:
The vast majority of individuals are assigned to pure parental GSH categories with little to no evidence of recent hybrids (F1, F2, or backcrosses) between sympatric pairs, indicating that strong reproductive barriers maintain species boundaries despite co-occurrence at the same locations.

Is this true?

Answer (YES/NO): YES